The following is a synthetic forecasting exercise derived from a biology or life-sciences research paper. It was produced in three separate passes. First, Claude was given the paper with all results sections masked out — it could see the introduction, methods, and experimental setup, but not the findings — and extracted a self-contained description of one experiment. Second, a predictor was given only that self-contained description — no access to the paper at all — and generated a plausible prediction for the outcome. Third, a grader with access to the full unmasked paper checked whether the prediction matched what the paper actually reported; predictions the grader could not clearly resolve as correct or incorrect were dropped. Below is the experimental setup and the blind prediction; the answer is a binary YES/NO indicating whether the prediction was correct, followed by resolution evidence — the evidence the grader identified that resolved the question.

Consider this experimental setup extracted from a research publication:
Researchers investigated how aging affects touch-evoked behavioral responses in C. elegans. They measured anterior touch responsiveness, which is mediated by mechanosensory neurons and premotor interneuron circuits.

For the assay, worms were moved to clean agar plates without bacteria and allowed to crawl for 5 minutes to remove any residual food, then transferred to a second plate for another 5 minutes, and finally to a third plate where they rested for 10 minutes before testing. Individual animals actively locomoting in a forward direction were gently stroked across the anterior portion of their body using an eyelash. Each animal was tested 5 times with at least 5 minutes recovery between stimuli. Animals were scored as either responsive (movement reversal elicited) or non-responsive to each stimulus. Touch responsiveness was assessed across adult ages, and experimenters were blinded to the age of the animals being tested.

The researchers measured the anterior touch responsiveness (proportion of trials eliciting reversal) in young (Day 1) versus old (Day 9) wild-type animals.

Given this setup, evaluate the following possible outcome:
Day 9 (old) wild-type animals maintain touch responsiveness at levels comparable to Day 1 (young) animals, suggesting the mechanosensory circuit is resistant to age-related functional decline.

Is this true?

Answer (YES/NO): NO